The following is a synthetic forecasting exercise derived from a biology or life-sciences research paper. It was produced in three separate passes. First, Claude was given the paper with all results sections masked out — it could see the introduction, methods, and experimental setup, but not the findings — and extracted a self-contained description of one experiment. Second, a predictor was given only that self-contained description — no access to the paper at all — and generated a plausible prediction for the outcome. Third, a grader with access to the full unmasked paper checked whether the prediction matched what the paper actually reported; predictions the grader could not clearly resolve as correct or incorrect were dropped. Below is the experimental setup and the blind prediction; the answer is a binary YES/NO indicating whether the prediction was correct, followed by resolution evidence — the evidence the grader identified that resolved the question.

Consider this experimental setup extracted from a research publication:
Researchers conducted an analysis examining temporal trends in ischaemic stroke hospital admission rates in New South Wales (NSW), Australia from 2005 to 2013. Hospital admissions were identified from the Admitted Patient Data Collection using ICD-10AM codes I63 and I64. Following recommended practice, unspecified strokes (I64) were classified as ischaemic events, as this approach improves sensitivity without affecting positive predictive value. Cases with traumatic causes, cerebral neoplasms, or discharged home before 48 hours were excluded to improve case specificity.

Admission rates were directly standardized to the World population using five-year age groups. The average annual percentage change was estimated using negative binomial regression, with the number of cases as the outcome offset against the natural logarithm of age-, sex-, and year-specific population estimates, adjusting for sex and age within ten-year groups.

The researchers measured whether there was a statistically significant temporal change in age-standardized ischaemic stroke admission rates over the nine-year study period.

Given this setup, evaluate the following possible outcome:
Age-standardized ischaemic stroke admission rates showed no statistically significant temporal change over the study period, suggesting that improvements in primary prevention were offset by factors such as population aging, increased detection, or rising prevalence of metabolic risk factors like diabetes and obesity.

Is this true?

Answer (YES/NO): YES